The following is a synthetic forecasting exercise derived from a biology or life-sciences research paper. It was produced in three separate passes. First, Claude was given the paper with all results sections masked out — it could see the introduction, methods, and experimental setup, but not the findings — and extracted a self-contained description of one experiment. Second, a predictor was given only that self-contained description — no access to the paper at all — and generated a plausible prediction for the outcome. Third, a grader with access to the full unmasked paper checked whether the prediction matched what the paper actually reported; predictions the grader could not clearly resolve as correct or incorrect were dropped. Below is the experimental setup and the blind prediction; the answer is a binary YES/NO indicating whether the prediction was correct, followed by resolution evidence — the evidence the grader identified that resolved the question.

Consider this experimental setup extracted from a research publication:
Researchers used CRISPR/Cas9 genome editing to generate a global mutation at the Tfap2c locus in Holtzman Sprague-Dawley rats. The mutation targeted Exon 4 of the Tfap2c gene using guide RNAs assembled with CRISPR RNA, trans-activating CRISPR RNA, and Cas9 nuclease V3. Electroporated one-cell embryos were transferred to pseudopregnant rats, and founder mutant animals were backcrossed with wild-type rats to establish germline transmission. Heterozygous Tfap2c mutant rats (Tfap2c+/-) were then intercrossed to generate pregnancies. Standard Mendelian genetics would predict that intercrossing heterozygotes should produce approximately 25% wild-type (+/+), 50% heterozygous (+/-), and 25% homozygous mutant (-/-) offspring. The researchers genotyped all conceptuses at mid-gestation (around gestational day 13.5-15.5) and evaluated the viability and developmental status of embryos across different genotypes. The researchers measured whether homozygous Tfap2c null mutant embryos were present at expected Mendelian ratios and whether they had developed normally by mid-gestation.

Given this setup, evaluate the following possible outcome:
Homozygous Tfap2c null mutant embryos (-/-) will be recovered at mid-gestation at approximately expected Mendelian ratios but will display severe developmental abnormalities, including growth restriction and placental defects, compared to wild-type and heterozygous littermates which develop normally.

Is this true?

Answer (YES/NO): NO